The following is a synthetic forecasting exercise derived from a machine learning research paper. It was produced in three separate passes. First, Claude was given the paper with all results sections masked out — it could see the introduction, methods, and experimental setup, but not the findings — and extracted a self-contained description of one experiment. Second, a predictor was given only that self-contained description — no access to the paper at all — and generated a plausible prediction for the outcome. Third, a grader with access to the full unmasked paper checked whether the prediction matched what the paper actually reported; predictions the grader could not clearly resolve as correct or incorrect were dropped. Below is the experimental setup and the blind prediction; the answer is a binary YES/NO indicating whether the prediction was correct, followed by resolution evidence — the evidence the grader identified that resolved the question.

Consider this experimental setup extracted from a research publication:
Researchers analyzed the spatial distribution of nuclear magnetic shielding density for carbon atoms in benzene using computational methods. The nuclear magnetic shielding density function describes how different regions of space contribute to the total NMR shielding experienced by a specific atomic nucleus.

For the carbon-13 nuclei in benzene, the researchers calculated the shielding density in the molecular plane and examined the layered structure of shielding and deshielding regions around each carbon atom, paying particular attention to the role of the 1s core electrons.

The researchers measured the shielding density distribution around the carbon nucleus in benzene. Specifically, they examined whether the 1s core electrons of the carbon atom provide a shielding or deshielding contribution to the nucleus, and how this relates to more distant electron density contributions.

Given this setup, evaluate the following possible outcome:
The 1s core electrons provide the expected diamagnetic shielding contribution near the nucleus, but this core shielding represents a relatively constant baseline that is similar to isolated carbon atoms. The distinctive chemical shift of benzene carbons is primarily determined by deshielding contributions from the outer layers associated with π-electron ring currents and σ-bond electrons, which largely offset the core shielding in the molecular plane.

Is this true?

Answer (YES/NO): NO